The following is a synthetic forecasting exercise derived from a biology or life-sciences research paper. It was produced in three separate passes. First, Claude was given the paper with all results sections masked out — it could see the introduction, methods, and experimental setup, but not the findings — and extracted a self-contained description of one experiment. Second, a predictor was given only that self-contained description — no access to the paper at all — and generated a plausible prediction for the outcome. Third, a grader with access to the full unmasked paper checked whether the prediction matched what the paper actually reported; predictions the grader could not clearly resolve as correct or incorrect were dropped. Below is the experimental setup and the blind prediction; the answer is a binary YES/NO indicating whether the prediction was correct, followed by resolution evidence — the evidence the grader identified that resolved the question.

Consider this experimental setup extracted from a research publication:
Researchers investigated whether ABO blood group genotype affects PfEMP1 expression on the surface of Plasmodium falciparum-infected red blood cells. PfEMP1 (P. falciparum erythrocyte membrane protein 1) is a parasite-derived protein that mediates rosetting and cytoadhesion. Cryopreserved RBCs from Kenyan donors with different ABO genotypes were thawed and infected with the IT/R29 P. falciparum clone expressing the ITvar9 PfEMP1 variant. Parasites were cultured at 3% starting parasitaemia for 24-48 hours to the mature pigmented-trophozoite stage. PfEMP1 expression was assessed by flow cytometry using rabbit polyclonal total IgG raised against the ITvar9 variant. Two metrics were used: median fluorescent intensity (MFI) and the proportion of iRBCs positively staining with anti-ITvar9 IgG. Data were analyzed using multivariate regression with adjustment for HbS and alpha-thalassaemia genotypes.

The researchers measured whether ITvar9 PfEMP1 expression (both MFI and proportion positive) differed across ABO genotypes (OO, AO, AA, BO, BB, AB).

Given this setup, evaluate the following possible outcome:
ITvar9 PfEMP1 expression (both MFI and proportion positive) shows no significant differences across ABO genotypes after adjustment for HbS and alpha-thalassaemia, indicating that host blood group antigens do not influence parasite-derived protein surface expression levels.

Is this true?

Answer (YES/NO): YES